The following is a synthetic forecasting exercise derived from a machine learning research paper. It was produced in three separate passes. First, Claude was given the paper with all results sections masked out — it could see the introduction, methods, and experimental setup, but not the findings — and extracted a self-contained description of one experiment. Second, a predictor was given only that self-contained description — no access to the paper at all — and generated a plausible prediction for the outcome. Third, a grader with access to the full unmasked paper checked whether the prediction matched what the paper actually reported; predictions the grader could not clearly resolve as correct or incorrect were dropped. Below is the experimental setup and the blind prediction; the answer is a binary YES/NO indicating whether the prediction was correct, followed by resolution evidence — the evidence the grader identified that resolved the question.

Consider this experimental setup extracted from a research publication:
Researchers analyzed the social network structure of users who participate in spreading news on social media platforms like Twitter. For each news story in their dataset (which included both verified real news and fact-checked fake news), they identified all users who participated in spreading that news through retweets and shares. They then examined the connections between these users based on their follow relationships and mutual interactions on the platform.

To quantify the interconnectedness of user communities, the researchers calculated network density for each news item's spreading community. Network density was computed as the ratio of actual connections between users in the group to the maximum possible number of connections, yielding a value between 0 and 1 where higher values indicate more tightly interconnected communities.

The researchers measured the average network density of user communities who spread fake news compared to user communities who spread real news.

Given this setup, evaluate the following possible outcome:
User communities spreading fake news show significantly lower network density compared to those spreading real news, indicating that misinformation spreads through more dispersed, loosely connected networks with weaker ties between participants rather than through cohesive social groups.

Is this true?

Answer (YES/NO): NO